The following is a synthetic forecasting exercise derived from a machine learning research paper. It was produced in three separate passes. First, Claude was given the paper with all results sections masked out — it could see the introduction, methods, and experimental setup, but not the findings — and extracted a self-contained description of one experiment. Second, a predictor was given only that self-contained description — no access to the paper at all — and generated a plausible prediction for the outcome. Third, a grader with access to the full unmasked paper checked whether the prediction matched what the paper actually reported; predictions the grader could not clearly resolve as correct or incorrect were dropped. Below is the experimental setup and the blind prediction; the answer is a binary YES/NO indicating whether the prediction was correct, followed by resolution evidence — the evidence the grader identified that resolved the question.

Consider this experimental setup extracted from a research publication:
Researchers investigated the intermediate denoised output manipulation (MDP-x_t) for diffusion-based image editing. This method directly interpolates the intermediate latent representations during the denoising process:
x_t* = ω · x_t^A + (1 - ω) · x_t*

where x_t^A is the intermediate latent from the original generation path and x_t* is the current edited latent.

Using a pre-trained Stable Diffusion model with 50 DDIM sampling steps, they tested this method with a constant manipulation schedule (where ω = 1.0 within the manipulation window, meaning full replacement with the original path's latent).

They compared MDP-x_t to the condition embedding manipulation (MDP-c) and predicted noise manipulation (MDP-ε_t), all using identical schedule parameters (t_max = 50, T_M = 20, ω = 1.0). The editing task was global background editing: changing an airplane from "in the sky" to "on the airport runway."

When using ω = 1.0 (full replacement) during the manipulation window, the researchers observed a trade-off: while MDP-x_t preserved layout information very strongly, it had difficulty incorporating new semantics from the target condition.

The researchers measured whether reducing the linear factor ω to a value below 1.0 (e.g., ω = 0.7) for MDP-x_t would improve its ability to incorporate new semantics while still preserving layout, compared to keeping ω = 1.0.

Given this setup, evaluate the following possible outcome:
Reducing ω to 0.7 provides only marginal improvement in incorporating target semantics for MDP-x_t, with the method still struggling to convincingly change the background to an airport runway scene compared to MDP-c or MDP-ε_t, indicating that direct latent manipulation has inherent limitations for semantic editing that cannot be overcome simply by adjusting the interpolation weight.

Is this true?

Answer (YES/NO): YES